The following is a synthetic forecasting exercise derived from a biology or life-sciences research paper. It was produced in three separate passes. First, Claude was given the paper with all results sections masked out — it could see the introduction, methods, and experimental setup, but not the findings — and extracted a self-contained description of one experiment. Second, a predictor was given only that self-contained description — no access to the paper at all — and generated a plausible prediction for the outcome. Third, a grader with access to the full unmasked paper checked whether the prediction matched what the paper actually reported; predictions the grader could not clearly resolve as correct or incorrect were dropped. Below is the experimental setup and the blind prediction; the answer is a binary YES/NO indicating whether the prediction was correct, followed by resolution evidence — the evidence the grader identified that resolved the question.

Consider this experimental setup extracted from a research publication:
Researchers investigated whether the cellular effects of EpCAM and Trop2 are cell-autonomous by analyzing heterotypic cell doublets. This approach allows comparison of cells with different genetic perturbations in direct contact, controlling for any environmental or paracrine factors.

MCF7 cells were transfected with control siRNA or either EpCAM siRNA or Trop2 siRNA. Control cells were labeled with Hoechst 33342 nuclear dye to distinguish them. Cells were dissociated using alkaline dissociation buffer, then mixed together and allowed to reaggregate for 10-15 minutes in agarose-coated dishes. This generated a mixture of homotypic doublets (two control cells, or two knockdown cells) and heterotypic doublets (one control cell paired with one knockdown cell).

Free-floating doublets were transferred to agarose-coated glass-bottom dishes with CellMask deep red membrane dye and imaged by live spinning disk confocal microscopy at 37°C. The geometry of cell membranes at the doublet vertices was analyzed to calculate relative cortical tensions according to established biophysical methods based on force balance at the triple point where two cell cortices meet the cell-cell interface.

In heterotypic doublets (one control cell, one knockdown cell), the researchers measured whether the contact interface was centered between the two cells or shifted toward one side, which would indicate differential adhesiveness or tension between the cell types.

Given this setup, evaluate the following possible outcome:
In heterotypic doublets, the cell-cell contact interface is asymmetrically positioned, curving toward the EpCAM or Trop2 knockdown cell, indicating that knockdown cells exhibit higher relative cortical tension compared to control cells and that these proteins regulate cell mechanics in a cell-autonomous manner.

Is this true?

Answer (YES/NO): YES